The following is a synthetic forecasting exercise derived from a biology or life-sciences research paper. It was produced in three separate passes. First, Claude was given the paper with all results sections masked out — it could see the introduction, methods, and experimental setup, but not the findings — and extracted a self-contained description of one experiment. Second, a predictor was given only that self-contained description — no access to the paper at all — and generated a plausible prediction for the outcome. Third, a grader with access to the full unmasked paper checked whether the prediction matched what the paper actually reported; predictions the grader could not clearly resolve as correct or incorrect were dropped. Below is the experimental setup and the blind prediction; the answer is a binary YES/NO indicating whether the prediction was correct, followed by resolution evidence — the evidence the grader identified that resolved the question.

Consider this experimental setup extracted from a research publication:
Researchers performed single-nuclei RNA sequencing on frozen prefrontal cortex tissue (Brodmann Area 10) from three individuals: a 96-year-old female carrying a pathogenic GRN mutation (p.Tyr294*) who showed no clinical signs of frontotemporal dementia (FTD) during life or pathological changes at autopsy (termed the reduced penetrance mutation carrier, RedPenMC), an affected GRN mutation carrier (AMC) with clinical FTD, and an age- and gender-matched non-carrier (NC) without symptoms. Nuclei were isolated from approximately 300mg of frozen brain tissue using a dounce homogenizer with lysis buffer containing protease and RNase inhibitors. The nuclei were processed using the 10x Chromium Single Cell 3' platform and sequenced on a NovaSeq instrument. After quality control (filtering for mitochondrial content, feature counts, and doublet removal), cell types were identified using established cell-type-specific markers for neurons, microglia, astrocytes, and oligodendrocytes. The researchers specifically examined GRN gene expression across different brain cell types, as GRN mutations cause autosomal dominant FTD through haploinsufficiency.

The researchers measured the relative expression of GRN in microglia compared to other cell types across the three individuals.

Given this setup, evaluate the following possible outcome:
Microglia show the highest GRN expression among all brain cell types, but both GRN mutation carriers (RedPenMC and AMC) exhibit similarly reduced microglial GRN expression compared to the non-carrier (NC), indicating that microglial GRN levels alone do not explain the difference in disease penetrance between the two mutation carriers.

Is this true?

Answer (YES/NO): NO